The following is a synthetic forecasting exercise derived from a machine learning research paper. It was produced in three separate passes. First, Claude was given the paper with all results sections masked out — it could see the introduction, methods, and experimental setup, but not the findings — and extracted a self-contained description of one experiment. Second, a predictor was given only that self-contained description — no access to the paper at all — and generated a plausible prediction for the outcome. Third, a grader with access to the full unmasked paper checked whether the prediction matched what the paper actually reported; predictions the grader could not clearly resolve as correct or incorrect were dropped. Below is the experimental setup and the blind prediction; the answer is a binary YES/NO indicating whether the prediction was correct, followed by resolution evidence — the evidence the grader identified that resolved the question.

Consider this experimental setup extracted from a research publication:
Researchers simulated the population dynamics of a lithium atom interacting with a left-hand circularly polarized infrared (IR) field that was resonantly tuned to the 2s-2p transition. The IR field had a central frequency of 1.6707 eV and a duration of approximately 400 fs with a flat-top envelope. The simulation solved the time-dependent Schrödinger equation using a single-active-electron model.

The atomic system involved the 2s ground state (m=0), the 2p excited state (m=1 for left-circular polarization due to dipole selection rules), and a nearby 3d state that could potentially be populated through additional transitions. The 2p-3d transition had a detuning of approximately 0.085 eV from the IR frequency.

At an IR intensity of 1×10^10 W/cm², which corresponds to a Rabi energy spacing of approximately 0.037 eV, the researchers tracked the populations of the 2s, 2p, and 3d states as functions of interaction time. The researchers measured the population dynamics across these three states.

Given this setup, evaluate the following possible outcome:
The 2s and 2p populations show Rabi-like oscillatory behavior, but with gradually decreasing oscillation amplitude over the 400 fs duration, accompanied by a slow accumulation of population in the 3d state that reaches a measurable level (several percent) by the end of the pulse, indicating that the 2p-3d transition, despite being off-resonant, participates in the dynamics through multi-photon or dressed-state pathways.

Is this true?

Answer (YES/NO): NO